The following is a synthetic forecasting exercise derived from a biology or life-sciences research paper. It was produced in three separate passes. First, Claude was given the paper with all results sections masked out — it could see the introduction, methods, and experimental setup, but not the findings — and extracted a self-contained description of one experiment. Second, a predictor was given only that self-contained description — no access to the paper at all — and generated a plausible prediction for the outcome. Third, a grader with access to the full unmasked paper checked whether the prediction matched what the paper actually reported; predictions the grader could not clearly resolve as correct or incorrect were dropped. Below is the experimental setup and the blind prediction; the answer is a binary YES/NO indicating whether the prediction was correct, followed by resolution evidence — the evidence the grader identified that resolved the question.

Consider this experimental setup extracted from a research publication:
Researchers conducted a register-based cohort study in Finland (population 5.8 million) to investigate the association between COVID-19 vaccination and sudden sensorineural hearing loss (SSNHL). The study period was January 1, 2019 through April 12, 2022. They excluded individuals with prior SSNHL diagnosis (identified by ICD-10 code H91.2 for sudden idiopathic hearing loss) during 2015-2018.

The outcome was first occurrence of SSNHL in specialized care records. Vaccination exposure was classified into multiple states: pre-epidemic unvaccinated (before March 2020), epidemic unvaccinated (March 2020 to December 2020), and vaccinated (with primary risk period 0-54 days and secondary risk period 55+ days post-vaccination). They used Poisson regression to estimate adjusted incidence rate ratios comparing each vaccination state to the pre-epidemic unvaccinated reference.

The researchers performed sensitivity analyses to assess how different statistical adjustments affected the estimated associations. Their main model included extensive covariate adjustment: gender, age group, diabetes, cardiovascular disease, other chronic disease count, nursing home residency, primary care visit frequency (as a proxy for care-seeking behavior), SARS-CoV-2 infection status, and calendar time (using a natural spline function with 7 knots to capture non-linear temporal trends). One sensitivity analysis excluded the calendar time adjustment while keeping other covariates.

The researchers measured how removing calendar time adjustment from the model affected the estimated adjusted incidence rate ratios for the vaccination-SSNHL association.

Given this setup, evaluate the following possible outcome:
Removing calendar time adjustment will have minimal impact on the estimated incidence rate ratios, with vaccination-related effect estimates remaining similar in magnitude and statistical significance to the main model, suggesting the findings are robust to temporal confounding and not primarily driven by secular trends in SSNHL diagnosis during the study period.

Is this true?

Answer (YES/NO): NO